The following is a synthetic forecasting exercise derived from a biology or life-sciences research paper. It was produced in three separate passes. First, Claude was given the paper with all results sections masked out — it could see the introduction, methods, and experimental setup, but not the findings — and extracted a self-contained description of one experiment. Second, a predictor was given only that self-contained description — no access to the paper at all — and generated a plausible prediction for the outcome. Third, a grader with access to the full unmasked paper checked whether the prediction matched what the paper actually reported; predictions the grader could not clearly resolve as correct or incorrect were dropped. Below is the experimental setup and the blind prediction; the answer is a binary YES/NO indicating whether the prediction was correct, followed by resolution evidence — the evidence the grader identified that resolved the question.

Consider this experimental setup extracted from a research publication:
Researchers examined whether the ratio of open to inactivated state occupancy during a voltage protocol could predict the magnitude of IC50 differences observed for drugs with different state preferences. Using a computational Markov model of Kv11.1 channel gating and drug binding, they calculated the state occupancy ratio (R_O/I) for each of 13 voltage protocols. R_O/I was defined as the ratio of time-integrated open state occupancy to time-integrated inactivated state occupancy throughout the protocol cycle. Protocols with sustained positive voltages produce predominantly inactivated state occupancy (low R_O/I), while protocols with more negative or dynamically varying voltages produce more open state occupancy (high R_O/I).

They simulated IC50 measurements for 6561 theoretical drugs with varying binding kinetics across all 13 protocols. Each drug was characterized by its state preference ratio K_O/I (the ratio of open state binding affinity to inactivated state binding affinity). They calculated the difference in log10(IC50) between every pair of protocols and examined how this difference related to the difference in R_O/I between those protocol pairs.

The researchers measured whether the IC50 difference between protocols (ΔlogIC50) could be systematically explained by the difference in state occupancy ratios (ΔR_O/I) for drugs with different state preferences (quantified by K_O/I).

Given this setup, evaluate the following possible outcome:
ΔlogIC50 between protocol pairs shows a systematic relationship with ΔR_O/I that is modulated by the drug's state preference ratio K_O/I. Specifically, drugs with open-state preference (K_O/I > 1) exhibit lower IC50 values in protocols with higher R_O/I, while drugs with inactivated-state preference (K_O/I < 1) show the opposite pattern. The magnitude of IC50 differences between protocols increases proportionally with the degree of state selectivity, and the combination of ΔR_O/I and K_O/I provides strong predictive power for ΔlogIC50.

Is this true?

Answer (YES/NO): NO